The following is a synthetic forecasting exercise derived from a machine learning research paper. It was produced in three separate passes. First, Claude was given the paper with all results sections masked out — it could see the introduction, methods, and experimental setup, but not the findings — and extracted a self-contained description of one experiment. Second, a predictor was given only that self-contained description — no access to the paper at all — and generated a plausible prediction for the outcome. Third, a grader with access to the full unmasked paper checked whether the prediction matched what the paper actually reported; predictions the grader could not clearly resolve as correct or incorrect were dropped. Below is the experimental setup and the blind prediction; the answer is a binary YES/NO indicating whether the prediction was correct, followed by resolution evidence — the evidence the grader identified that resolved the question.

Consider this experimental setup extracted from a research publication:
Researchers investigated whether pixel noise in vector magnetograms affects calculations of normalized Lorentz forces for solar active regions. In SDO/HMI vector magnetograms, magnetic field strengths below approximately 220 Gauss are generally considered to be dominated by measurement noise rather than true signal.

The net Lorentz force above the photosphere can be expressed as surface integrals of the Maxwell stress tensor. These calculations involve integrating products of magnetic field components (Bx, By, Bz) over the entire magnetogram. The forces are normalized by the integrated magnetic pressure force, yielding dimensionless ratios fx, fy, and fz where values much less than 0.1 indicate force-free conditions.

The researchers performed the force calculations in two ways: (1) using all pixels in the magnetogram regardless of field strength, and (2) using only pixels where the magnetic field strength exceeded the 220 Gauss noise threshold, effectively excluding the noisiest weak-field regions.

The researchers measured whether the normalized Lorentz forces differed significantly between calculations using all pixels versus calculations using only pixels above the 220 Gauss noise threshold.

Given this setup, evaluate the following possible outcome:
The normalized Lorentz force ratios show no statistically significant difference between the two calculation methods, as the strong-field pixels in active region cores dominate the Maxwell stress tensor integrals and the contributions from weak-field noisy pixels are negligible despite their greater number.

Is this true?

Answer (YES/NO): YES